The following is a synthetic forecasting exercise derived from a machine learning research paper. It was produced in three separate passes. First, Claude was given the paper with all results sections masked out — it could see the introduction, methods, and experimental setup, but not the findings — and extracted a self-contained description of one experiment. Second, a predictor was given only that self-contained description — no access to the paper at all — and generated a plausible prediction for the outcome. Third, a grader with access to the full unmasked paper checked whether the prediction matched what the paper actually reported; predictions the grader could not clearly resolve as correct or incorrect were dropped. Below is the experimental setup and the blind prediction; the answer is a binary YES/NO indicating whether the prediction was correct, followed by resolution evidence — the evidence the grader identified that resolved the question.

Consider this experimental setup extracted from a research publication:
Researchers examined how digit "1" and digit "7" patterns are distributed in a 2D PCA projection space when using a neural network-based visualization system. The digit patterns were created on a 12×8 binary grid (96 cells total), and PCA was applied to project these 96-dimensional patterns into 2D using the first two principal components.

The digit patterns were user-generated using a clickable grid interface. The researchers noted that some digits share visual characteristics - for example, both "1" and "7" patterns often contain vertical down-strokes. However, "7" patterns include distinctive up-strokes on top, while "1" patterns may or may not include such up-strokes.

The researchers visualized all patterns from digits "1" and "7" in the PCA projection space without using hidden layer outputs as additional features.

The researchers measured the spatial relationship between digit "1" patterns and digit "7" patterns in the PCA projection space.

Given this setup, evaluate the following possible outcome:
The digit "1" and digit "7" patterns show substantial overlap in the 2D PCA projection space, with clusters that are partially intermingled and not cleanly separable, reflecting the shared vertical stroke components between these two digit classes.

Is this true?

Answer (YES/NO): NO